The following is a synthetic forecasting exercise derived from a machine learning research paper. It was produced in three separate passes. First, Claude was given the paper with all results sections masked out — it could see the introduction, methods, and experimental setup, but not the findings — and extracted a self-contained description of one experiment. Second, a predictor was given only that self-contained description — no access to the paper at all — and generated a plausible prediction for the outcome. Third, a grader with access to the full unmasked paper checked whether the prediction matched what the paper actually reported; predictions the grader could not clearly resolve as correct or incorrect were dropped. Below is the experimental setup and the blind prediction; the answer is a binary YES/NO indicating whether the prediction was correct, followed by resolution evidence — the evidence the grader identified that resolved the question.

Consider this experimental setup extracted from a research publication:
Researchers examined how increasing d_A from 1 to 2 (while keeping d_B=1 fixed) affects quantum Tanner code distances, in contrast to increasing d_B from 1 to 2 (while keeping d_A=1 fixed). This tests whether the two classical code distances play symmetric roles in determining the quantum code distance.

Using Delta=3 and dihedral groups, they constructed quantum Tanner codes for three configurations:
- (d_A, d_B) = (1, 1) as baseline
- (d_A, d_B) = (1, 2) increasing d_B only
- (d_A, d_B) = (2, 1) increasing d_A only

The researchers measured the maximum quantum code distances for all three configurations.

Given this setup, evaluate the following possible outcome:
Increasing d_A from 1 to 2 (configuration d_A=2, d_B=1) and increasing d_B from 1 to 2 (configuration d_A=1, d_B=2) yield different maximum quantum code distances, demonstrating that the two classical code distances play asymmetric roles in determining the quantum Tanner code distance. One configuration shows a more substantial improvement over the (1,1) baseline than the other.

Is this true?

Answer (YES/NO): YES